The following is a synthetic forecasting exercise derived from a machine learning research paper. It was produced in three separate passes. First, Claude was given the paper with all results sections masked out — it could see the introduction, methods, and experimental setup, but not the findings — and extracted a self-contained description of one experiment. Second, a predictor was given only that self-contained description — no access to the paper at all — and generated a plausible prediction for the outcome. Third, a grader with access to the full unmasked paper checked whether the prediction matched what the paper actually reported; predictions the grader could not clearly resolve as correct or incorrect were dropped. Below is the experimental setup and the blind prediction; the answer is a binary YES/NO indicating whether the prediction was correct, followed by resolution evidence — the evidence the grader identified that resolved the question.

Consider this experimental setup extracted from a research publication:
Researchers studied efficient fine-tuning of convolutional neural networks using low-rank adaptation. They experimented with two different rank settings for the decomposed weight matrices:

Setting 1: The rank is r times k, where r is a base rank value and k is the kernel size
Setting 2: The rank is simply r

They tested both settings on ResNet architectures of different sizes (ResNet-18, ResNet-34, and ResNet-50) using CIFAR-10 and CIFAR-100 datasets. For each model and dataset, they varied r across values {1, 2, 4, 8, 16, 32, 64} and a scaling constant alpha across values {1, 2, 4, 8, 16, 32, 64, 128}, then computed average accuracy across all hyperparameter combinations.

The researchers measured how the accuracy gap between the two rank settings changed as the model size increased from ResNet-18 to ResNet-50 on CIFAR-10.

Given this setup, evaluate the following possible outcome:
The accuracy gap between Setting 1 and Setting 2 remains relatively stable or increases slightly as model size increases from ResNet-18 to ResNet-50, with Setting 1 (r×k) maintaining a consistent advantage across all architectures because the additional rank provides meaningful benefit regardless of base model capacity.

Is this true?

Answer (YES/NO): NO